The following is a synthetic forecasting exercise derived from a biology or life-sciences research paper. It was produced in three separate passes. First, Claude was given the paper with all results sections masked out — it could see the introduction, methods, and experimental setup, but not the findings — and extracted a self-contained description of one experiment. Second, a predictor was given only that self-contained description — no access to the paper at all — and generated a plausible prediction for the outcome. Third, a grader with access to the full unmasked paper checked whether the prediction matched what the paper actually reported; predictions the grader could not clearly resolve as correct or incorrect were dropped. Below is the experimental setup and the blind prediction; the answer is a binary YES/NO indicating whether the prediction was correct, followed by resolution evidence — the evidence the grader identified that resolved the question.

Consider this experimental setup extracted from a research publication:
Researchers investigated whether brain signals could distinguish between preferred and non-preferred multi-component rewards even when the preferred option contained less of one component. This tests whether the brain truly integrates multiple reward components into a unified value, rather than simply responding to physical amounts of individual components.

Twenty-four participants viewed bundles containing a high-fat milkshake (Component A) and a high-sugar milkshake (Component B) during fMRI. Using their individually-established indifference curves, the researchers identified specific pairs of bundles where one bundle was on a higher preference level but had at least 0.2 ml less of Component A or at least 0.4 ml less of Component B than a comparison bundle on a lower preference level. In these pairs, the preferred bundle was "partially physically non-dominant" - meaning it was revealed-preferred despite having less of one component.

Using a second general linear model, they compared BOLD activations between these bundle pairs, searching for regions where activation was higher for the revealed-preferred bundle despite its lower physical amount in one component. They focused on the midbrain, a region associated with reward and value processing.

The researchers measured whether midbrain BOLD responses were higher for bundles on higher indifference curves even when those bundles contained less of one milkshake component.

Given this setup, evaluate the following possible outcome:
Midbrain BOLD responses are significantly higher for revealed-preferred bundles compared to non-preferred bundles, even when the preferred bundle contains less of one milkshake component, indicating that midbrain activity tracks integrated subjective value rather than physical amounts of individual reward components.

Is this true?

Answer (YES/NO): NO